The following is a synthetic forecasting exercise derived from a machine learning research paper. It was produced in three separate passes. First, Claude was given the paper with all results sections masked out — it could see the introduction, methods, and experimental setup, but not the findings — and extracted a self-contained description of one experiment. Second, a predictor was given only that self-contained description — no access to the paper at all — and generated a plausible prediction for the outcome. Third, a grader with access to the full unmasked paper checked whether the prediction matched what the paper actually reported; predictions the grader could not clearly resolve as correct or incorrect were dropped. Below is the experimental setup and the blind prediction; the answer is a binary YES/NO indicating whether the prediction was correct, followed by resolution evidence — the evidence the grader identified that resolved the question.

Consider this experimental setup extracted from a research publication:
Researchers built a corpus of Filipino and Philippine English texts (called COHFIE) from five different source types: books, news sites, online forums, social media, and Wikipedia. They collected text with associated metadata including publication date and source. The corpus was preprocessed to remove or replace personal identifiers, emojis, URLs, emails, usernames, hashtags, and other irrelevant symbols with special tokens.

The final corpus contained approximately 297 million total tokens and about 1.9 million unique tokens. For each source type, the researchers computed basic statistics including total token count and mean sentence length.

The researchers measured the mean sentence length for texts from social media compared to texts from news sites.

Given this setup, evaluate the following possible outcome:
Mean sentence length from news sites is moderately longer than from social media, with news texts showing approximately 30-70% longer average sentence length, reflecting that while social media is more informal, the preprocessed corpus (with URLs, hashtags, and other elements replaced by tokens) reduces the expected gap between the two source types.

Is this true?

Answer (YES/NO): NO